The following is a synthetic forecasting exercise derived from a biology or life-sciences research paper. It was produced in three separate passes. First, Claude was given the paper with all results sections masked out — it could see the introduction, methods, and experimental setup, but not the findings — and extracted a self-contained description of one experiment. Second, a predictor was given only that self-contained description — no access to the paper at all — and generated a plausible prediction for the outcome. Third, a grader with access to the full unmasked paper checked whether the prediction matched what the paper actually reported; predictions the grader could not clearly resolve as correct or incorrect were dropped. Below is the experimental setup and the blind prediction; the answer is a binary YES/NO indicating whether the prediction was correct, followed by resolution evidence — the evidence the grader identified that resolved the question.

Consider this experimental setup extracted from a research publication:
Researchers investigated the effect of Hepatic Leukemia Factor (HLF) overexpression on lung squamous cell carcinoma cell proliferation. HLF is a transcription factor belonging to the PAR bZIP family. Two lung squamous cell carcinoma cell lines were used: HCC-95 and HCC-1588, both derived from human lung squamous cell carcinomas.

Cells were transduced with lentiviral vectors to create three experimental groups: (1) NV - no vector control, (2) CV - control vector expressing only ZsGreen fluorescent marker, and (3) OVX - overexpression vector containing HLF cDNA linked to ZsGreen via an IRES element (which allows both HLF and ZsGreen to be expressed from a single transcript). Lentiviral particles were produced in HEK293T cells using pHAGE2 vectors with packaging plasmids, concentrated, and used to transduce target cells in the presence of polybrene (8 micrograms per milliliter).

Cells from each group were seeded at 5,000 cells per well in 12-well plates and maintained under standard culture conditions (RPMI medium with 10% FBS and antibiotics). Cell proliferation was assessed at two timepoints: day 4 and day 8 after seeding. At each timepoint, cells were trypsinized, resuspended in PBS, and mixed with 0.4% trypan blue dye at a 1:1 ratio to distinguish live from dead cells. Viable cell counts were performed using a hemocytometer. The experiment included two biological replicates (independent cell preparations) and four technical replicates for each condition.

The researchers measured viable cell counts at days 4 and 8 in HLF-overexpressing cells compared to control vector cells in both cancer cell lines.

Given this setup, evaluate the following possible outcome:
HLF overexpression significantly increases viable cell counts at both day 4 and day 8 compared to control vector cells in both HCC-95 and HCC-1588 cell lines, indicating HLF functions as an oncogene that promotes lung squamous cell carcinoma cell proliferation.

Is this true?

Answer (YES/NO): NO